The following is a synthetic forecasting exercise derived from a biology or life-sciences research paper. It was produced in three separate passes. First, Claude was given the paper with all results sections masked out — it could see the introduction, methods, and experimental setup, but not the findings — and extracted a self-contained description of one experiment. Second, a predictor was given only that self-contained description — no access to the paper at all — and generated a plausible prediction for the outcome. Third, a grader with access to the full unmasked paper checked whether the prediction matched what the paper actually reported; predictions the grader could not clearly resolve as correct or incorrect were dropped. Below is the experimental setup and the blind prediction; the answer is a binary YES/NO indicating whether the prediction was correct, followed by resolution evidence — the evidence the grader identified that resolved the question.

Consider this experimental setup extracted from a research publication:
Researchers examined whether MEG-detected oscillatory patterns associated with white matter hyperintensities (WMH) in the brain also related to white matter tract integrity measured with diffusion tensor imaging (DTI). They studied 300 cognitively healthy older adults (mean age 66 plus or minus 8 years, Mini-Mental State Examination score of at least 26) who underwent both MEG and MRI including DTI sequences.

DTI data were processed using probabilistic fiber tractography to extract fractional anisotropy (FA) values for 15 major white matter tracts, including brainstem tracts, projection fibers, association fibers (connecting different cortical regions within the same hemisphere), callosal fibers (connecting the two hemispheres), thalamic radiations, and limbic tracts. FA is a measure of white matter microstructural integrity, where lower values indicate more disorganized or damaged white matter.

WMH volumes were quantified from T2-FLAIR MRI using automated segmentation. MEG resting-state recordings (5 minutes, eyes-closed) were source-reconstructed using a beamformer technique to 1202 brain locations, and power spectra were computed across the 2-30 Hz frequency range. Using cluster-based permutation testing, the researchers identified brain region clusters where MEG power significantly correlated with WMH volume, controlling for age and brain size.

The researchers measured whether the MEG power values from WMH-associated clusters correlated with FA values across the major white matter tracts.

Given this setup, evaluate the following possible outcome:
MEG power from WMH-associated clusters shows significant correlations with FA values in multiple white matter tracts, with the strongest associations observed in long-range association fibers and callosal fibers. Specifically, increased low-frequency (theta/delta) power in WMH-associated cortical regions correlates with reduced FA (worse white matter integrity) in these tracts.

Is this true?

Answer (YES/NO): NO